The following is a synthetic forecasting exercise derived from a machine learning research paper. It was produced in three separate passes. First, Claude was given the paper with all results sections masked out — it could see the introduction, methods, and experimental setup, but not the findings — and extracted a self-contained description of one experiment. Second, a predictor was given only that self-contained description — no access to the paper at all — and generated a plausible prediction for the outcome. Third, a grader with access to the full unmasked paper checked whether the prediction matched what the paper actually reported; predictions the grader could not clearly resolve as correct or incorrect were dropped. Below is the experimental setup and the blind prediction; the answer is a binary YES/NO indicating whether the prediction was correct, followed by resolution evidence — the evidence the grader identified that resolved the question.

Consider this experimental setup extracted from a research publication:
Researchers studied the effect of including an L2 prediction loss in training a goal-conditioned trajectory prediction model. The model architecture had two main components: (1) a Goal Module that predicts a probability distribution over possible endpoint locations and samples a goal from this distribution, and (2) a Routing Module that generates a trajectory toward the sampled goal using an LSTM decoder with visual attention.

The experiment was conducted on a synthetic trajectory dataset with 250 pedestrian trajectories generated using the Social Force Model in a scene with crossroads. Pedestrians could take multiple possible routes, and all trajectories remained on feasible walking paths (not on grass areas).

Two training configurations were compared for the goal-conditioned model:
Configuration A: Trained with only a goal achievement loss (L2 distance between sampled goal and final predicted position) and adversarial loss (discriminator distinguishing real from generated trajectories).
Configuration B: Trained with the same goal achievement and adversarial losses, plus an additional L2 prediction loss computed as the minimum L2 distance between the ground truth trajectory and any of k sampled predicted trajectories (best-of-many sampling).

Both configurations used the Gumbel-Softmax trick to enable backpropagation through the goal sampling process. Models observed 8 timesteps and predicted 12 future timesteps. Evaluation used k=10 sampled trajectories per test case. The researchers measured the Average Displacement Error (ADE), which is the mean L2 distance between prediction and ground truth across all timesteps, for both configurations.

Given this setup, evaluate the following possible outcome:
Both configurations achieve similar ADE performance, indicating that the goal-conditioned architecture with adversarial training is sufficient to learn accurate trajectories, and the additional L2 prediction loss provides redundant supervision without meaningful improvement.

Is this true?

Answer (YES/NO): NO